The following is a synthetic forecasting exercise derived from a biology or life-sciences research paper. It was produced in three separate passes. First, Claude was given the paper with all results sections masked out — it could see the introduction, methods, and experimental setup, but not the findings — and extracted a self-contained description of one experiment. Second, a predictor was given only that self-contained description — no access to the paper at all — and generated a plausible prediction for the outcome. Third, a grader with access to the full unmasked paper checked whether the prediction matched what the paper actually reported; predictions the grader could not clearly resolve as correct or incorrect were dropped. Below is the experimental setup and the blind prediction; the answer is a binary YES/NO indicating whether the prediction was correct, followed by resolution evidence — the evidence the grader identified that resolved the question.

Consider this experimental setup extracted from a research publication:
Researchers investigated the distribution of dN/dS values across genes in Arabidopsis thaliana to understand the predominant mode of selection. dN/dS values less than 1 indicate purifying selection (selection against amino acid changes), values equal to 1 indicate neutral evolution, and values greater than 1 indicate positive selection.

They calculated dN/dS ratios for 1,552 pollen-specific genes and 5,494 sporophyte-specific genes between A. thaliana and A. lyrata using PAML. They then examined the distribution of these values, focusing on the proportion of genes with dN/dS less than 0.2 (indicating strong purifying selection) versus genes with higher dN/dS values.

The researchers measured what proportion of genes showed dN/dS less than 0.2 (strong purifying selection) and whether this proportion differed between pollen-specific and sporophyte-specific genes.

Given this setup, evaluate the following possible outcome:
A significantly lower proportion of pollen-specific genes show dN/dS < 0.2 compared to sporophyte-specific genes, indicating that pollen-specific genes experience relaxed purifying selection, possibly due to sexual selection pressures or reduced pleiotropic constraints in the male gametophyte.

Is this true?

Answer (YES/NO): NO